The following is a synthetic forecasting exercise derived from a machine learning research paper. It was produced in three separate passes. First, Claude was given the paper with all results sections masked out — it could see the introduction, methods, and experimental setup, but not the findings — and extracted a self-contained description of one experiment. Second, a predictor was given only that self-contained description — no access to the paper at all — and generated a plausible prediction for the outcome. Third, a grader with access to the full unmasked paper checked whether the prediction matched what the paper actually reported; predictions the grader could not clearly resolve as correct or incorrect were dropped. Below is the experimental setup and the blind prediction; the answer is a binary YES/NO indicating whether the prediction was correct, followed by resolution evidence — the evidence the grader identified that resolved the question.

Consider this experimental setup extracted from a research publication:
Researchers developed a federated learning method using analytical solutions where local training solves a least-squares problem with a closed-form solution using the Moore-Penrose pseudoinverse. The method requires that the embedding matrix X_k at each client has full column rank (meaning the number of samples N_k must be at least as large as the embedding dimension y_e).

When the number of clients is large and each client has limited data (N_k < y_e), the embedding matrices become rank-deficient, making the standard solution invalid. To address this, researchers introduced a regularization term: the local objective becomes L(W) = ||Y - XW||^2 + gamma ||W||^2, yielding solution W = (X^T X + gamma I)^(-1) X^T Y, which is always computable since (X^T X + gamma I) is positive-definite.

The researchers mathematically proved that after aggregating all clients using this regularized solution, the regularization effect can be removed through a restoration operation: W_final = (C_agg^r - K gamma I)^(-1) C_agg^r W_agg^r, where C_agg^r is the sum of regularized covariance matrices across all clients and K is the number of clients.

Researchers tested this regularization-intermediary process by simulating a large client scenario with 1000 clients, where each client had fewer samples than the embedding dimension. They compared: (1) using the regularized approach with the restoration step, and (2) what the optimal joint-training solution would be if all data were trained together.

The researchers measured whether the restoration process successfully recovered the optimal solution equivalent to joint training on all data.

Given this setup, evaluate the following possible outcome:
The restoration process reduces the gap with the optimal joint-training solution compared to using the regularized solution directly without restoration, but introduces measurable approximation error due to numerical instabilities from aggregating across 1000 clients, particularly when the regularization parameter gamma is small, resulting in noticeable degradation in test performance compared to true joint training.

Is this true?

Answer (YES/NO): NO